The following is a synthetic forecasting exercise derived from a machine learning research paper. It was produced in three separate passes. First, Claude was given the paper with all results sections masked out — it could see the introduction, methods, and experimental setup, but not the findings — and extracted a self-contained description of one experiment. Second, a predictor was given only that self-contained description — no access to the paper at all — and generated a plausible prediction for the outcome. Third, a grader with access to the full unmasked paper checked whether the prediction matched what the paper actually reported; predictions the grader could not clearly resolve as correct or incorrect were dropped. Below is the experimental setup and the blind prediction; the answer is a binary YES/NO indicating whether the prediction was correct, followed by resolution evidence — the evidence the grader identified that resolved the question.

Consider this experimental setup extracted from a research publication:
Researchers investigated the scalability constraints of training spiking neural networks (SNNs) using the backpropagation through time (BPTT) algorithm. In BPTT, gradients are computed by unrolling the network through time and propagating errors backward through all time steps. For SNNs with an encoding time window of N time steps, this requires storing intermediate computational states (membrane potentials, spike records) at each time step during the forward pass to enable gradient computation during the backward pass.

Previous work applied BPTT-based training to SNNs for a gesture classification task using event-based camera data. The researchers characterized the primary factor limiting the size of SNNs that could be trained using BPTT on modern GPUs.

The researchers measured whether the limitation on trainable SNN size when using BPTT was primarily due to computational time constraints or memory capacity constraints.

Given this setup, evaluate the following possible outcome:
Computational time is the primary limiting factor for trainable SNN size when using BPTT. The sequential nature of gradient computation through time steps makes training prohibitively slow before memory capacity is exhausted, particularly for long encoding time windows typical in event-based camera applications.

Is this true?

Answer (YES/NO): NO